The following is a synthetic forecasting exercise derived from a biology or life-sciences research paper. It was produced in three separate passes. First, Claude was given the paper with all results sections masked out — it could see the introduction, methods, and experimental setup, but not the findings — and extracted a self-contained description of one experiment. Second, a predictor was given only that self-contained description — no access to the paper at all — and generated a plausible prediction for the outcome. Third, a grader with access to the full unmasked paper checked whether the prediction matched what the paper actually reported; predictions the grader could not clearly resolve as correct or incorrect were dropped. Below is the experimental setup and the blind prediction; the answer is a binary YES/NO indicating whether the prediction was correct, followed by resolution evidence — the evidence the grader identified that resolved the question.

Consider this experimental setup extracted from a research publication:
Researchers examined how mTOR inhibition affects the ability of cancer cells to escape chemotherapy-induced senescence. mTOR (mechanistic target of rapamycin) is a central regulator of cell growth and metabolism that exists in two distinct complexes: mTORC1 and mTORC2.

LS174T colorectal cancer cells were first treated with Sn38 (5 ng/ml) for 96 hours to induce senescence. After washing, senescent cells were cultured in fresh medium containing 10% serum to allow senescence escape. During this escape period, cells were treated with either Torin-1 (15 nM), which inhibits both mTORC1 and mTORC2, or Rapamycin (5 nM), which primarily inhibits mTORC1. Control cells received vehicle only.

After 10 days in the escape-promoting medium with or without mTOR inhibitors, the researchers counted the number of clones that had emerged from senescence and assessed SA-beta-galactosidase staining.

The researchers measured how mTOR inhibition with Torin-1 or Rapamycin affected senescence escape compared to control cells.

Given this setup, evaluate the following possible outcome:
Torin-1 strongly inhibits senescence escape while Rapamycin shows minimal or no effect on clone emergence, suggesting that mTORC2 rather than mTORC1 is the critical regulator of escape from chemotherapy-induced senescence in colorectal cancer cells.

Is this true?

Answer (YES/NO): NO